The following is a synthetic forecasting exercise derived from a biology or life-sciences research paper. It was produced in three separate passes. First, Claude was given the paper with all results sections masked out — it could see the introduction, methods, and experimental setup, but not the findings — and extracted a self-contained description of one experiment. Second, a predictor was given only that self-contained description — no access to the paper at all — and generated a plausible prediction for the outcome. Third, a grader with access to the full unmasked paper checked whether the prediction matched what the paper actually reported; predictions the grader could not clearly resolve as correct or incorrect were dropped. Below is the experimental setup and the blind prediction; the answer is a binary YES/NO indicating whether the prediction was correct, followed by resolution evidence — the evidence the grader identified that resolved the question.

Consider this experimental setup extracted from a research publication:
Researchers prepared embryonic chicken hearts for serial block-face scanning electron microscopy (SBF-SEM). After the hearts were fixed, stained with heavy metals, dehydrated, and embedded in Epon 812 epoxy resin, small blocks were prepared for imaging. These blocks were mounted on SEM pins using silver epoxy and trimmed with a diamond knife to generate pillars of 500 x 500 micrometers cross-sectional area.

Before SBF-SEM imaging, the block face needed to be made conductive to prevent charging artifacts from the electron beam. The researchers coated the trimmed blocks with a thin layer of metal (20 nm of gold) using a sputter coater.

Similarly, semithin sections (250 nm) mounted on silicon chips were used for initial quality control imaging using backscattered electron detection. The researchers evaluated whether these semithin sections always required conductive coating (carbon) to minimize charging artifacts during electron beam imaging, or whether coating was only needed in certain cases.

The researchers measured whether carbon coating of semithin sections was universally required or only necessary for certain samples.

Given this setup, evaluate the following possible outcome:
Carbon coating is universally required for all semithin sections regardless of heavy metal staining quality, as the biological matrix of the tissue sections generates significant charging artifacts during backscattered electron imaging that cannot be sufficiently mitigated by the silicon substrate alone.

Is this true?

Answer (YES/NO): NO